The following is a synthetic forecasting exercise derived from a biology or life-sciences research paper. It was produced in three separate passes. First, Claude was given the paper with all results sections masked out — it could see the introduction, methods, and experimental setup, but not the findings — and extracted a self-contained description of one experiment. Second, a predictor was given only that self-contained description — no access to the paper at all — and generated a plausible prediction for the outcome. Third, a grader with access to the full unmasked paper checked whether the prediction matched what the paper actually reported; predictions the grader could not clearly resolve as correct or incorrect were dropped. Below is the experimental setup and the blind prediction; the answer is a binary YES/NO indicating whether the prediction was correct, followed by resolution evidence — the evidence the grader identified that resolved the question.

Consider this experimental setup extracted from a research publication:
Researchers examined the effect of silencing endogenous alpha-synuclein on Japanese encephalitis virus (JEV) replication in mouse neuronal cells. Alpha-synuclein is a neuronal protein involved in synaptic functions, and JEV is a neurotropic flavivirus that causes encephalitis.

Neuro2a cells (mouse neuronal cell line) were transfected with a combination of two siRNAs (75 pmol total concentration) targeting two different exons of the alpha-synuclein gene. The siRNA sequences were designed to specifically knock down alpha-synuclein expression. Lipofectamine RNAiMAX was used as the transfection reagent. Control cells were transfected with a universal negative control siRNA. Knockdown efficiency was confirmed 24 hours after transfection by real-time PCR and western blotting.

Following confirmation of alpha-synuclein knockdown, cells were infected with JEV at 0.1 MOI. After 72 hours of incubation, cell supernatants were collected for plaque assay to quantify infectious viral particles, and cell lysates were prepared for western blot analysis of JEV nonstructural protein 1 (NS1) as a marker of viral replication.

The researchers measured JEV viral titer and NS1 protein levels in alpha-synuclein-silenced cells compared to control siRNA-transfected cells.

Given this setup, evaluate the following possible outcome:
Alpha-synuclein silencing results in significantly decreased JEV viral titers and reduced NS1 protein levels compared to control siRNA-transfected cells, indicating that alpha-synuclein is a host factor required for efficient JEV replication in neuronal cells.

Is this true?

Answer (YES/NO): NO